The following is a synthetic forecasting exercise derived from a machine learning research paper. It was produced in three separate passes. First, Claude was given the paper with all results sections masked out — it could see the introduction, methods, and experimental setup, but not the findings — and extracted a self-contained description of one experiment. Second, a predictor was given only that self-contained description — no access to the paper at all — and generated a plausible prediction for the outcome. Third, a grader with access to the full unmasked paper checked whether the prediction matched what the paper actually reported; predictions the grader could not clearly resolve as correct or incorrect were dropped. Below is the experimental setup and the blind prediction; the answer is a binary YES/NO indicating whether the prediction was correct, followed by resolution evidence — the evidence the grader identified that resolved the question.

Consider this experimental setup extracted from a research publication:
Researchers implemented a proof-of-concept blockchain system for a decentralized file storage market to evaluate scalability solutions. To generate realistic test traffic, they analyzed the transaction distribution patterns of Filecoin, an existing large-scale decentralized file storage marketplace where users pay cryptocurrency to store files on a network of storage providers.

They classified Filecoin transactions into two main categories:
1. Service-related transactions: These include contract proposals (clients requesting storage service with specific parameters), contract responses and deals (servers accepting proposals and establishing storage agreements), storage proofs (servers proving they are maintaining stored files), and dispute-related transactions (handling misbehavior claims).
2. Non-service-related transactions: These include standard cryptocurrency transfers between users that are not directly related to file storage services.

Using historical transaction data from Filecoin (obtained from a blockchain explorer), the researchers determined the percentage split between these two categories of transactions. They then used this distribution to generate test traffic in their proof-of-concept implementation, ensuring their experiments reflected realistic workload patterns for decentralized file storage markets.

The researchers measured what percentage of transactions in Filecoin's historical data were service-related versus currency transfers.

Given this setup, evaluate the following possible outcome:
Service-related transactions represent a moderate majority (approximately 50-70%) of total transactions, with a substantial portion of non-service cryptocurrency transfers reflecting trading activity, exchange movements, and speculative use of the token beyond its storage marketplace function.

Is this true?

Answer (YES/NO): NO